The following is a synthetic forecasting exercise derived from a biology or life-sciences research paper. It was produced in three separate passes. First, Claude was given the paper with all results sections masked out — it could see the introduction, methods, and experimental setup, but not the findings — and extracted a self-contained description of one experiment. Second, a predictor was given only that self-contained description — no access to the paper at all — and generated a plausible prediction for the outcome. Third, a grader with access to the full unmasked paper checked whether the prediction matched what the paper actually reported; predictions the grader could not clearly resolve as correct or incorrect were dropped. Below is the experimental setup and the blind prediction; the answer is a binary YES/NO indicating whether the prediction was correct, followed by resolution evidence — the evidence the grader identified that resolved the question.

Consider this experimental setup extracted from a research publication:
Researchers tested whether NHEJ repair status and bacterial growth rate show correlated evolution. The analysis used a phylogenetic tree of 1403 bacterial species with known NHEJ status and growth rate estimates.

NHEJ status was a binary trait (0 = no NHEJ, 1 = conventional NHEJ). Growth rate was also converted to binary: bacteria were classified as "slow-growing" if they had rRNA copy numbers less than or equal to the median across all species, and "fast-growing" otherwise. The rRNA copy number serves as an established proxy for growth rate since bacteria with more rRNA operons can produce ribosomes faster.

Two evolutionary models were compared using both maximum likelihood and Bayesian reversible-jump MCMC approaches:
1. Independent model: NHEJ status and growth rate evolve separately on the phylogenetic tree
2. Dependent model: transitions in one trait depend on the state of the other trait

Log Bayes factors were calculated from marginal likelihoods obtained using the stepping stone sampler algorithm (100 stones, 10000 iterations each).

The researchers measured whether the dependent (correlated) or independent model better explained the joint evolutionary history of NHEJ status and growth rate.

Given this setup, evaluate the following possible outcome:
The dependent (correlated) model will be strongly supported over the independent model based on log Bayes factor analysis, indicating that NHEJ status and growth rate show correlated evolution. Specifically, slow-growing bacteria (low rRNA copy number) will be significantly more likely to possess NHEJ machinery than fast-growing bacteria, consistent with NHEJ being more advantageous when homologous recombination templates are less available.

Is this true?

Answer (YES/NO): YES